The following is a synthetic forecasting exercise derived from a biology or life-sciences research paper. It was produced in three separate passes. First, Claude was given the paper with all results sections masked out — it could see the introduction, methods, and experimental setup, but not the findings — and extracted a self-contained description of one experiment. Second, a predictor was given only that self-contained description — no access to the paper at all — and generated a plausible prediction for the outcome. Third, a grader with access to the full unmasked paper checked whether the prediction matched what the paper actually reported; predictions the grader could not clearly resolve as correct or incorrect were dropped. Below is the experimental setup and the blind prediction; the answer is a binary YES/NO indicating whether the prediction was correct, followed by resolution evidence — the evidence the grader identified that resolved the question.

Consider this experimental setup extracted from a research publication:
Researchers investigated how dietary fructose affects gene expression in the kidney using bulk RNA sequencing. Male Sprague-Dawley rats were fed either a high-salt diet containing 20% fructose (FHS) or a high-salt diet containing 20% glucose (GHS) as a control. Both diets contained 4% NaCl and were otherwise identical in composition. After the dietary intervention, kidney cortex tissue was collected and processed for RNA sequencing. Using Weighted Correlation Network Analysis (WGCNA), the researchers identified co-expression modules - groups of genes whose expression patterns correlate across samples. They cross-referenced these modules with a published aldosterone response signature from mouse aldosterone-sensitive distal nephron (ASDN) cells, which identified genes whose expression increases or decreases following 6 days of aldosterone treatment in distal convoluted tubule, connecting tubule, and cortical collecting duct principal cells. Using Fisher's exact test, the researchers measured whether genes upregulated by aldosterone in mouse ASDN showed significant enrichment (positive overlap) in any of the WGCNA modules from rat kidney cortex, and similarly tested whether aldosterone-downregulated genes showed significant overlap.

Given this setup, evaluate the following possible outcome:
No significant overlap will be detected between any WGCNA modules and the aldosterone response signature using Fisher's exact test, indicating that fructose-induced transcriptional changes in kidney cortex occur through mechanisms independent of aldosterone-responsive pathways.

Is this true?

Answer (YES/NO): NO